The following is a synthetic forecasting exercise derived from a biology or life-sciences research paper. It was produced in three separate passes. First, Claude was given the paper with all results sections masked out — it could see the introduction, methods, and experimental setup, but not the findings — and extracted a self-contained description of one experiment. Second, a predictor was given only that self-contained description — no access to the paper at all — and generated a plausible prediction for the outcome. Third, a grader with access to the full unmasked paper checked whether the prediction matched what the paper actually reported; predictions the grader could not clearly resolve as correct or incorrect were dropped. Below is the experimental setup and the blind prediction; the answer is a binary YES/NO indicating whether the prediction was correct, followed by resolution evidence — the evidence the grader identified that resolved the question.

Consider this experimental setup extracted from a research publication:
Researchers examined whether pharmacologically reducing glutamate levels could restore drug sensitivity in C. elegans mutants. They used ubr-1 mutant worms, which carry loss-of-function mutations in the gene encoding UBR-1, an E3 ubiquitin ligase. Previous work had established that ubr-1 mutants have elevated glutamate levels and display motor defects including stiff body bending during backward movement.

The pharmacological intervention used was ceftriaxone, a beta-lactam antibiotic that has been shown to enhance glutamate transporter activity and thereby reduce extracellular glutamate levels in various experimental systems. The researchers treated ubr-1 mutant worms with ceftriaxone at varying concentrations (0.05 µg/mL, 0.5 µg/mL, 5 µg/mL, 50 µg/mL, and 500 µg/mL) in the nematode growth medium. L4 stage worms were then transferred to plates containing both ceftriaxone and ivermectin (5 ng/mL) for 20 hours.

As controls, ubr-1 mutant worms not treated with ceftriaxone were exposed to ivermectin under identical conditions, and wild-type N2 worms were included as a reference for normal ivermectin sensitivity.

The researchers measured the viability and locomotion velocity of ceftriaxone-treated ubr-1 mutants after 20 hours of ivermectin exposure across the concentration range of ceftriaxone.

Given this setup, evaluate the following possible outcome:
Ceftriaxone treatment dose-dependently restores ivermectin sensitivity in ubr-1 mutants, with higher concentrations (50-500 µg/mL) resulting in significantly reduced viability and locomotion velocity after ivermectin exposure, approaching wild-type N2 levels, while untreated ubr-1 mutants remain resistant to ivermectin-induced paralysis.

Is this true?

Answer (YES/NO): YES